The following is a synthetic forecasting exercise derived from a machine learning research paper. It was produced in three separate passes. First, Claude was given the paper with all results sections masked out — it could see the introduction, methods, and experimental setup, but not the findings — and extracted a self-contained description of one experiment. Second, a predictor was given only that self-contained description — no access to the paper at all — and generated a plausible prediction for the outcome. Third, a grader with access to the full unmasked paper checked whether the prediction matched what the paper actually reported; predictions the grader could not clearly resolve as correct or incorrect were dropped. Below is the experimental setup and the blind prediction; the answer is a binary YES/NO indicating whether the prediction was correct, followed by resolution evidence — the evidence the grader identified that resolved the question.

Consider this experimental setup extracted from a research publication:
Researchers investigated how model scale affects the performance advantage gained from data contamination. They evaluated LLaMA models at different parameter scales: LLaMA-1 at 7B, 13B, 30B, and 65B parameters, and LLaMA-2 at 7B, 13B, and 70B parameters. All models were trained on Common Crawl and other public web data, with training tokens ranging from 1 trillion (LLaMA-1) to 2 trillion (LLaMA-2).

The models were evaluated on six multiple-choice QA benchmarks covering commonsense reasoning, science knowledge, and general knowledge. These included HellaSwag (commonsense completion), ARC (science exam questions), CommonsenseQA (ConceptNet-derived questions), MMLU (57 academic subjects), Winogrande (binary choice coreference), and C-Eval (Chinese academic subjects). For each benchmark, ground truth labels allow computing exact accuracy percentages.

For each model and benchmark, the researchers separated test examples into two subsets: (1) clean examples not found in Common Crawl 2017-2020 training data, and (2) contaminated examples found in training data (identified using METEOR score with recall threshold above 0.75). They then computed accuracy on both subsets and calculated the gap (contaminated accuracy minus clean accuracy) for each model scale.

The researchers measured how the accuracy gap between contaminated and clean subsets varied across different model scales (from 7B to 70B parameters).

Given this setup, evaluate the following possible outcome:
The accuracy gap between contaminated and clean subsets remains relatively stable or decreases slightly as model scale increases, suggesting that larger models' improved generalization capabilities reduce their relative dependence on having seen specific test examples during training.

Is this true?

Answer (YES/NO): NO